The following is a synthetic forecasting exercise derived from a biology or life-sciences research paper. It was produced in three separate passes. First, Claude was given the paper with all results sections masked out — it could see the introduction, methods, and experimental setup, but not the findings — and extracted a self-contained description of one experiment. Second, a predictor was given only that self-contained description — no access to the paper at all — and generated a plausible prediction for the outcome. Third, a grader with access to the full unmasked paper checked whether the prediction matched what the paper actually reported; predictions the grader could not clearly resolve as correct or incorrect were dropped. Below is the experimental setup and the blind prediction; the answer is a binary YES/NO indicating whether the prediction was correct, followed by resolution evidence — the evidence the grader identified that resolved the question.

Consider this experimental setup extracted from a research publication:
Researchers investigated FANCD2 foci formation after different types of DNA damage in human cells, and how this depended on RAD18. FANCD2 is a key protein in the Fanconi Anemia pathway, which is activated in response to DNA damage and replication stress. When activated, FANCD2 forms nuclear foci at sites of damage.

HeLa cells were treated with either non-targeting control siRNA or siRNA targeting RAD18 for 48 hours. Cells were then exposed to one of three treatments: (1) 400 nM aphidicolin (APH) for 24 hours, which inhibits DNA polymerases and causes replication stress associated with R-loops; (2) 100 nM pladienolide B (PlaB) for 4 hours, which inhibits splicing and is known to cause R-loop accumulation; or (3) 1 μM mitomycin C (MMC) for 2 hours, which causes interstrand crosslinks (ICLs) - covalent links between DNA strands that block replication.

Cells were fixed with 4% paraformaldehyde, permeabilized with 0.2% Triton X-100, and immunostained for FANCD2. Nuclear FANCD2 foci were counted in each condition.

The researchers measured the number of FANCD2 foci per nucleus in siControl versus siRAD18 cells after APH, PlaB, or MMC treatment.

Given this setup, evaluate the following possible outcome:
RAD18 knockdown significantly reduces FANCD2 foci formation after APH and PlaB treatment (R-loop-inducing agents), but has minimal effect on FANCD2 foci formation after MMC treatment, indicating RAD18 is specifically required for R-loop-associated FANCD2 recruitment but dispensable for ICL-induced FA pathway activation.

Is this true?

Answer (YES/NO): NO